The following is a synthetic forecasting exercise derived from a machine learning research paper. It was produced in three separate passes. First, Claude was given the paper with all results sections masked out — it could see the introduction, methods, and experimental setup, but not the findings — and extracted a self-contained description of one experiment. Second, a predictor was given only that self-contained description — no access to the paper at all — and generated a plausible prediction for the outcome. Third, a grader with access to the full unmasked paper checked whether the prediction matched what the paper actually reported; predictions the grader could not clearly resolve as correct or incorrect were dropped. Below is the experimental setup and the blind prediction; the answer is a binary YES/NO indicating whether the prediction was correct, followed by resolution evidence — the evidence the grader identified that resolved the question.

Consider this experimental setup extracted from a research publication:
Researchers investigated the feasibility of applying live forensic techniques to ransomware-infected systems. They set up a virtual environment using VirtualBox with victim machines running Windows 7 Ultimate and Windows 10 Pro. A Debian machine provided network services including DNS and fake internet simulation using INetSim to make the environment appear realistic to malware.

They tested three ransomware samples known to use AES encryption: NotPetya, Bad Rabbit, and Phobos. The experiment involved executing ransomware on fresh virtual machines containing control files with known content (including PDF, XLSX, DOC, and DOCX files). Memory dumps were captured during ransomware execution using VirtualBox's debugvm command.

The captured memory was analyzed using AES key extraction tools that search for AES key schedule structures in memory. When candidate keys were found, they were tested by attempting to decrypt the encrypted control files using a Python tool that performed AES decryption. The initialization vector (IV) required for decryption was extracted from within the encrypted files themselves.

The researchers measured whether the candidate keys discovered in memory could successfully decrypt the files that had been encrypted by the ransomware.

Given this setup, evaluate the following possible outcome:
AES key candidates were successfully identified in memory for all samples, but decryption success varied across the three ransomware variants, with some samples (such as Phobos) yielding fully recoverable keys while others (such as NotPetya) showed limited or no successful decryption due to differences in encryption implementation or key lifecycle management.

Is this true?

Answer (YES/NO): NO